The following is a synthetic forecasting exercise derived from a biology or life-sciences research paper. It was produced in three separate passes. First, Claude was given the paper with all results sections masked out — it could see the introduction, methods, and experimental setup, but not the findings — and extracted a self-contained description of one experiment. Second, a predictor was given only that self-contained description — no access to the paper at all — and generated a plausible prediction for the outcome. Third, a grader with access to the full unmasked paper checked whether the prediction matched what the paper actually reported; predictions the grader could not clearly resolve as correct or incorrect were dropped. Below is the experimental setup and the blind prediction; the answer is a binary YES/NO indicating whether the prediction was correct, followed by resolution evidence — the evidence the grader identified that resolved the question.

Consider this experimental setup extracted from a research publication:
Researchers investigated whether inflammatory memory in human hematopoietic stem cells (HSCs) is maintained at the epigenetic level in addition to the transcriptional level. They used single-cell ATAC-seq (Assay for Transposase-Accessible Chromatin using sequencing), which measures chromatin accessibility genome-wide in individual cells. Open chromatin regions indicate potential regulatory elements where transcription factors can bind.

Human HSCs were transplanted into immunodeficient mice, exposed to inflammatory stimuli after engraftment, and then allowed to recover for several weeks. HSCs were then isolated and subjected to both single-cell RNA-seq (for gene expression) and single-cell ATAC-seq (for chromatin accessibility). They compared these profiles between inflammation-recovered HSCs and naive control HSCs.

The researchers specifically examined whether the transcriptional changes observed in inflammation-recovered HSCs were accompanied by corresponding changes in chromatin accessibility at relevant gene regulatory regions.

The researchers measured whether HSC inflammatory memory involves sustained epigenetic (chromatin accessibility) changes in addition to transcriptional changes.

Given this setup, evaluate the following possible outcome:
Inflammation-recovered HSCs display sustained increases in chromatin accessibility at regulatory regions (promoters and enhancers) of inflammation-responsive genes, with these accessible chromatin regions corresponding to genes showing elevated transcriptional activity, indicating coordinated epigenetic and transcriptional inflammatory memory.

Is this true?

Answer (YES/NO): YES